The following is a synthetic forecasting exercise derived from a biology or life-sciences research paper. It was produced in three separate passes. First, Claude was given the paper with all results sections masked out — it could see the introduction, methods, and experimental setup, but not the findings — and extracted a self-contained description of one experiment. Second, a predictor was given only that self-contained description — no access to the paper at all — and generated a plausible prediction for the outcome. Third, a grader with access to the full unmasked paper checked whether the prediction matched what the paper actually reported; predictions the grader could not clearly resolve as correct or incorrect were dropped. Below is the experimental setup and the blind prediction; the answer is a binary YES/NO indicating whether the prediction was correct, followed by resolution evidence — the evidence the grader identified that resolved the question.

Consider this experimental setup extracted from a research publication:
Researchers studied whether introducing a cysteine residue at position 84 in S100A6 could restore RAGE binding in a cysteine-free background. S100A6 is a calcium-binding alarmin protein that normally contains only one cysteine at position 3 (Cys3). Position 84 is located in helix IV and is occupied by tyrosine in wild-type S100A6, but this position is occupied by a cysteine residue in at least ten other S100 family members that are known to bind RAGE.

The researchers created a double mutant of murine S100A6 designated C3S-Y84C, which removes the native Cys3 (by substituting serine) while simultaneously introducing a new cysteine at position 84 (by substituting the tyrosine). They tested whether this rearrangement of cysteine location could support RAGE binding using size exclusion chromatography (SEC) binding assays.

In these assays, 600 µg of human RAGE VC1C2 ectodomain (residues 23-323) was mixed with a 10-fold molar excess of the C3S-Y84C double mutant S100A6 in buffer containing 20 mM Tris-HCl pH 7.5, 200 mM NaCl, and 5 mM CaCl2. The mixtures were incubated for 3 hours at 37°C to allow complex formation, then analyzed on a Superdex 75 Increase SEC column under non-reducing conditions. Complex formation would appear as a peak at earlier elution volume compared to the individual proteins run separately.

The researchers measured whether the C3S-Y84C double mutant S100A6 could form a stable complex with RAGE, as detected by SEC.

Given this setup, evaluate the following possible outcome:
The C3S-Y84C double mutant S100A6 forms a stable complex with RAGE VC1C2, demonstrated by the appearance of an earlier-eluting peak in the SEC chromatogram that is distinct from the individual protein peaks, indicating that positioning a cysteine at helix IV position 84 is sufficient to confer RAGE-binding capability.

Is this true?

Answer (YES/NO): YES